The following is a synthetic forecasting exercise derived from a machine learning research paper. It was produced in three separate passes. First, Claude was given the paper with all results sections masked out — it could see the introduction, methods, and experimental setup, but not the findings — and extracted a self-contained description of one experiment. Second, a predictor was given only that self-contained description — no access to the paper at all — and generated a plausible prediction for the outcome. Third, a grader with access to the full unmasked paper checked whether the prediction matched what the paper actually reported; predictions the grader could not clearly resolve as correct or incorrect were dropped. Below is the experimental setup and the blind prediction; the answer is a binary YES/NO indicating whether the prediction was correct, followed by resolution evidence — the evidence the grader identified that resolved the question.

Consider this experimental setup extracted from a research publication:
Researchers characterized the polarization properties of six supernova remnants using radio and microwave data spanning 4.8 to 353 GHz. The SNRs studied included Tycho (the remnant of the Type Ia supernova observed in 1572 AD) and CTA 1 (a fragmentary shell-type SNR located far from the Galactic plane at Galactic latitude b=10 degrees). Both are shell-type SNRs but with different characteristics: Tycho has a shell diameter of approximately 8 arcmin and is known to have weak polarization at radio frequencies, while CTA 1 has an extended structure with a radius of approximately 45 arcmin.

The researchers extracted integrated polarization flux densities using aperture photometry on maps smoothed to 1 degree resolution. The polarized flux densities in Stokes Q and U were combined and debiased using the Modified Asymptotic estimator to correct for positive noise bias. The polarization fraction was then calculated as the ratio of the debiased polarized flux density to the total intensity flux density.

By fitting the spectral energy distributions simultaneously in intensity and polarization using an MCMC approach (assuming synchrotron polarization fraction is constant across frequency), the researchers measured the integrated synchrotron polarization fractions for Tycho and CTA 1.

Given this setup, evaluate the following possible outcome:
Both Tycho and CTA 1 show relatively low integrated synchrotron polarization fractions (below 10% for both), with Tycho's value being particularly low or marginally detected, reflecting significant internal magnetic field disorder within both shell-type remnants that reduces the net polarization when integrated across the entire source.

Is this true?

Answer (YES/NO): YES